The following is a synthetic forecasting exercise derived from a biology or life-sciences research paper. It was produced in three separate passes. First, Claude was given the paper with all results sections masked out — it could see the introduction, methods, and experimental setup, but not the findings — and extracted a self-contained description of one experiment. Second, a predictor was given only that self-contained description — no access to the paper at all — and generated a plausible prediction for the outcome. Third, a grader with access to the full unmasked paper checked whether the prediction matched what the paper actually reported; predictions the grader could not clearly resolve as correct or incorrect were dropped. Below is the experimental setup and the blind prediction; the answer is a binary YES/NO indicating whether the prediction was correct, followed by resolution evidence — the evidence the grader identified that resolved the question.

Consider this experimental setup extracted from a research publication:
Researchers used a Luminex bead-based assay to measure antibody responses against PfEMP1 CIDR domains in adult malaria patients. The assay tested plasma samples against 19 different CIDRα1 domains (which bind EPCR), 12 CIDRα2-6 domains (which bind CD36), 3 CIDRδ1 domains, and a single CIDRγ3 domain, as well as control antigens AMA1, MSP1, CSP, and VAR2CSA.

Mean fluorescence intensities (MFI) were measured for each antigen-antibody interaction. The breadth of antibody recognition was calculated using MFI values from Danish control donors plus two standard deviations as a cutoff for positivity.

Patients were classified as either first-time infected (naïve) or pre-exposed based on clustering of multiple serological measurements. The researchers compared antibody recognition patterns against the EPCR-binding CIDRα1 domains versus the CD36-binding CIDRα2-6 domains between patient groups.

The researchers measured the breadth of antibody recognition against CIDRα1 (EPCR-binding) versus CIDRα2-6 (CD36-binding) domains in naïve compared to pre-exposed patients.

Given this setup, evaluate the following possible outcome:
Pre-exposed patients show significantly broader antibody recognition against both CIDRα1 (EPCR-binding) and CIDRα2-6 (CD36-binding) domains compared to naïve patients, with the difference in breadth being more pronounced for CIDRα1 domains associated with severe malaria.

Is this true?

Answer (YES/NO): NO